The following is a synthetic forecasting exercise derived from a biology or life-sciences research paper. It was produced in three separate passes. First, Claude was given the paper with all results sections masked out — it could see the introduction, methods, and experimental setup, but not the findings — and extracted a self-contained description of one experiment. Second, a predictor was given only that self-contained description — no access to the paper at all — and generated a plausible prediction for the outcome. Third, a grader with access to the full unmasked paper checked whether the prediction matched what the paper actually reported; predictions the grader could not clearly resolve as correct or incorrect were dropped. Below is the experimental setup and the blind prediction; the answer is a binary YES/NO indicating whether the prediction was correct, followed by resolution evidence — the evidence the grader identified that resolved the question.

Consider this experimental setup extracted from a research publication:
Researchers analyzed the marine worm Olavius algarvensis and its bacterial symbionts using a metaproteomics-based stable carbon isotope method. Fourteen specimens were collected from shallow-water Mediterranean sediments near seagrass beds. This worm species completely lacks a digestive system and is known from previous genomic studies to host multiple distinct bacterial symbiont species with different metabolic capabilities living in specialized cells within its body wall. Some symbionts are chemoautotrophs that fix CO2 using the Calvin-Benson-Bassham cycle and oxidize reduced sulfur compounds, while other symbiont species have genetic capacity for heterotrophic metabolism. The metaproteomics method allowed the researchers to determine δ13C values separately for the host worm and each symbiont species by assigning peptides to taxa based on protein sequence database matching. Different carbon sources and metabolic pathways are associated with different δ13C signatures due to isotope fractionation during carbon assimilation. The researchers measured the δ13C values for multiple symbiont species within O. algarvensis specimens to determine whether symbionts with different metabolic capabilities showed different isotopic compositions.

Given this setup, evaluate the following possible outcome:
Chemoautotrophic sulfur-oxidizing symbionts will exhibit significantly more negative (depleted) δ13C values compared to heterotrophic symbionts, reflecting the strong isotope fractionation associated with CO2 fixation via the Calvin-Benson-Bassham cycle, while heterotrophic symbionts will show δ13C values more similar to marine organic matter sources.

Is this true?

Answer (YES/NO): NO